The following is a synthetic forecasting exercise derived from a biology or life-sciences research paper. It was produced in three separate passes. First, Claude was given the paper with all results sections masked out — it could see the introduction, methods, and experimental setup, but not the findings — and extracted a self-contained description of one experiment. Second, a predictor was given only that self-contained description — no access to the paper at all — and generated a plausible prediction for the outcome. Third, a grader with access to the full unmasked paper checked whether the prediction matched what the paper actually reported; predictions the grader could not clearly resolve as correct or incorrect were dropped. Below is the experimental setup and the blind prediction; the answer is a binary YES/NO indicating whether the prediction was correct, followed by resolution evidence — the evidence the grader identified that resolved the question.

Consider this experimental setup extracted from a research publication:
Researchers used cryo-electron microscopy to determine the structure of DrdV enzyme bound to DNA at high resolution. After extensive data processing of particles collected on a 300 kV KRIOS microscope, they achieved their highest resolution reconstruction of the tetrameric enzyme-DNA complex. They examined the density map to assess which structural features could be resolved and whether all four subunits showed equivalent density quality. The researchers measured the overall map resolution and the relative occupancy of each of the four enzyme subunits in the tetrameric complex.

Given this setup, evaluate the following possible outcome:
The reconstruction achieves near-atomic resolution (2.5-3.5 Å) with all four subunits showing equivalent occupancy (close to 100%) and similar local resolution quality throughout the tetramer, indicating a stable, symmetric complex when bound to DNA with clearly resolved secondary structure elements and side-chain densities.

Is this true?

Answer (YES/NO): NO